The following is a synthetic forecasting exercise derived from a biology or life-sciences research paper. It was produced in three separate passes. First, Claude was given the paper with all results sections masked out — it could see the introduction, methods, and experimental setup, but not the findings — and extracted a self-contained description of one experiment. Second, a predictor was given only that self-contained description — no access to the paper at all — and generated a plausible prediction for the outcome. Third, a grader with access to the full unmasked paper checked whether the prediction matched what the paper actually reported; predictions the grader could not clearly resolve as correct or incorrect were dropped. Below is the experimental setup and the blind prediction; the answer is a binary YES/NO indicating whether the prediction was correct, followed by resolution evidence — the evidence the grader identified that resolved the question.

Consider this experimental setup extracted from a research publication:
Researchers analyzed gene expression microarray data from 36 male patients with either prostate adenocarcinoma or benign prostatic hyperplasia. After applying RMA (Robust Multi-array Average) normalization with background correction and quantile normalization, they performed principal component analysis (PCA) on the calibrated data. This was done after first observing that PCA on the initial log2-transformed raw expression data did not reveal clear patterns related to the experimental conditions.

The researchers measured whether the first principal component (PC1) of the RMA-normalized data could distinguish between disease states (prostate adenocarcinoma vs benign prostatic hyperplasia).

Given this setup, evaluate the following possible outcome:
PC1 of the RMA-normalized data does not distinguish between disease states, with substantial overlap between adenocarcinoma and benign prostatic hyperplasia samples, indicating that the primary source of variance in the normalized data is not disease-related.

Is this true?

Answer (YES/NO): NO